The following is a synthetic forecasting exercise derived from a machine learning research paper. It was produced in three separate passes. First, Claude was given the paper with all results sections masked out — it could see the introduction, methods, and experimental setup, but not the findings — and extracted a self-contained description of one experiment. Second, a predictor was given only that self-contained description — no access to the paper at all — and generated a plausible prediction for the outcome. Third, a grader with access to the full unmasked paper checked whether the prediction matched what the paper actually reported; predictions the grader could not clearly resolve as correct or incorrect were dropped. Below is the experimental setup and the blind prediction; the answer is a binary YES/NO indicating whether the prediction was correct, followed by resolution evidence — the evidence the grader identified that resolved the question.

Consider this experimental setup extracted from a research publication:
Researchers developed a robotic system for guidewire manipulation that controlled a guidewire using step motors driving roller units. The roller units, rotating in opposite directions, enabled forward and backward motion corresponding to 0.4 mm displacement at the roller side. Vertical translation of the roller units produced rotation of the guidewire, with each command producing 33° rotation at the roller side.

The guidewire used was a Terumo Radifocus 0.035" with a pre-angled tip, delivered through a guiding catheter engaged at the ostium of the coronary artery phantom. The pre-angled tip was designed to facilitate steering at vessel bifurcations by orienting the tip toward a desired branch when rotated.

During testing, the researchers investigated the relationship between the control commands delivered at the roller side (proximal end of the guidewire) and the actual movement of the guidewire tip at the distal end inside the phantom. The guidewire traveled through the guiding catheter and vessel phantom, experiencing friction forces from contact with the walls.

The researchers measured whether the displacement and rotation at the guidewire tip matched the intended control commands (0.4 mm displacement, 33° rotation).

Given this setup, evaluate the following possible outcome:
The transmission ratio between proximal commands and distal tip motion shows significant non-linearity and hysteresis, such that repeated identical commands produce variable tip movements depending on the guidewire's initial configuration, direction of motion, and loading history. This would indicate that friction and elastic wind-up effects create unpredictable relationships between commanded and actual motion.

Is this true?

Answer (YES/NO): YES